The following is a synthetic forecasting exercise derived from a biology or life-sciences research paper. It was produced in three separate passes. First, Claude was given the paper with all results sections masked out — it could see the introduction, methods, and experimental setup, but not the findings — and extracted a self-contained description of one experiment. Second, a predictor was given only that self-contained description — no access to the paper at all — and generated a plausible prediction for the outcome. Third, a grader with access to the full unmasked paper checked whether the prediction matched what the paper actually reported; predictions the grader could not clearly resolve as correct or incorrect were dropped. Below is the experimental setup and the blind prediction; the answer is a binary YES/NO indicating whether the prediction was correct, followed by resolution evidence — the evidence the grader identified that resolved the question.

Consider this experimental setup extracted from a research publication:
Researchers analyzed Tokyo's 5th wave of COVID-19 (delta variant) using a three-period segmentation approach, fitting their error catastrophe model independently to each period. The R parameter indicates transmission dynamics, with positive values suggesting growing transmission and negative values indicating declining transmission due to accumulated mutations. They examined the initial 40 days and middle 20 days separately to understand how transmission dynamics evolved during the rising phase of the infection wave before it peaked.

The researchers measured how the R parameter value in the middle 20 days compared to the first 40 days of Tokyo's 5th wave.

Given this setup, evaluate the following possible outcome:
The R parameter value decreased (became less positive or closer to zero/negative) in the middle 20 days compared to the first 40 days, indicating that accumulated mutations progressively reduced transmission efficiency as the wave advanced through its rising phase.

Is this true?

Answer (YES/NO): NO